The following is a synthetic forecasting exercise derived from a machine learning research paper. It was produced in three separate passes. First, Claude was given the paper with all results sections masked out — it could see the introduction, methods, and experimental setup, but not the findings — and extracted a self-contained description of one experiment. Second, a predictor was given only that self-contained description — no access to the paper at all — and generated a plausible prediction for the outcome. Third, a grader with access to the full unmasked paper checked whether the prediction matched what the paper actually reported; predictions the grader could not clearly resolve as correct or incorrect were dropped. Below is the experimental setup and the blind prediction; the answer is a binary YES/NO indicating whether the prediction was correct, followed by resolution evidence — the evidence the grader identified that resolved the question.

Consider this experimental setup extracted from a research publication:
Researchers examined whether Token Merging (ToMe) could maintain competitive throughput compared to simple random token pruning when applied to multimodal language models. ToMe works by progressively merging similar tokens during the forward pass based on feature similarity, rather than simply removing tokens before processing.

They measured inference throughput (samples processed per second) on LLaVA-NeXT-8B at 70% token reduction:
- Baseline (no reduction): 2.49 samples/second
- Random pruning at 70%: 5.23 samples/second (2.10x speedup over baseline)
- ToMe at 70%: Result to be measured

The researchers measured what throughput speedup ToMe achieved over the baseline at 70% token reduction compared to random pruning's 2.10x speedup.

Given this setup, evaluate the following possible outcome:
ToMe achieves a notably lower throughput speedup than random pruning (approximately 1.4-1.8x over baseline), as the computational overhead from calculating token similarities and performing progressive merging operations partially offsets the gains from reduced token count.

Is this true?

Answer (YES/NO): NO